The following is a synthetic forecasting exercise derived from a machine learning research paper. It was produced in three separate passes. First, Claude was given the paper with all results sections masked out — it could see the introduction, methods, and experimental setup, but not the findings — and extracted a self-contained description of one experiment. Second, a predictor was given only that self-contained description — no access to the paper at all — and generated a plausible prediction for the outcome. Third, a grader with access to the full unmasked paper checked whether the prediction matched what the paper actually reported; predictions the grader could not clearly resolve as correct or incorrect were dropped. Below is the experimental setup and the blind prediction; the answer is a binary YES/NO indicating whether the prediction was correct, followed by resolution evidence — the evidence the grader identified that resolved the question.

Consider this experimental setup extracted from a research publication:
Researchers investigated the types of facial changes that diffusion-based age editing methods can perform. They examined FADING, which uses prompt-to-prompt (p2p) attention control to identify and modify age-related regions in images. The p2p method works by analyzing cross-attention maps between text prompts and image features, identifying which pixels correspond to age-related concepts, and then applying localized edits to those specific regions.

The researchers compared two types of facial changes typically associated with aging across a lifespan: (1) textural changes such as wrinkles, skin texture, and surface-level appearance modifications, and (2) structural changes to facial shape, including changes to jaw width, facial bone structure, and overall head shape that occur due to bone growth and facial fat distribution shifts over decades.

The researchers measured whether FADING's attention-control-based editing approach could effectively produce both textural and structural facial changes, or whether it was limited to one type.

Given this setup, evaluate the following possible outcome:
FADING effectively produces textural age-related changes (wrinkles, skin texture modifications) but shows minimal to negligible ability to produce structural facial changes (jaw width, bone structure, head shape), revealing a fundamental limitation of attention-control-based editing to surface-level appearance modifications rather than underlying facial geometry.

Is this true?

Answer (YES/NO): YES